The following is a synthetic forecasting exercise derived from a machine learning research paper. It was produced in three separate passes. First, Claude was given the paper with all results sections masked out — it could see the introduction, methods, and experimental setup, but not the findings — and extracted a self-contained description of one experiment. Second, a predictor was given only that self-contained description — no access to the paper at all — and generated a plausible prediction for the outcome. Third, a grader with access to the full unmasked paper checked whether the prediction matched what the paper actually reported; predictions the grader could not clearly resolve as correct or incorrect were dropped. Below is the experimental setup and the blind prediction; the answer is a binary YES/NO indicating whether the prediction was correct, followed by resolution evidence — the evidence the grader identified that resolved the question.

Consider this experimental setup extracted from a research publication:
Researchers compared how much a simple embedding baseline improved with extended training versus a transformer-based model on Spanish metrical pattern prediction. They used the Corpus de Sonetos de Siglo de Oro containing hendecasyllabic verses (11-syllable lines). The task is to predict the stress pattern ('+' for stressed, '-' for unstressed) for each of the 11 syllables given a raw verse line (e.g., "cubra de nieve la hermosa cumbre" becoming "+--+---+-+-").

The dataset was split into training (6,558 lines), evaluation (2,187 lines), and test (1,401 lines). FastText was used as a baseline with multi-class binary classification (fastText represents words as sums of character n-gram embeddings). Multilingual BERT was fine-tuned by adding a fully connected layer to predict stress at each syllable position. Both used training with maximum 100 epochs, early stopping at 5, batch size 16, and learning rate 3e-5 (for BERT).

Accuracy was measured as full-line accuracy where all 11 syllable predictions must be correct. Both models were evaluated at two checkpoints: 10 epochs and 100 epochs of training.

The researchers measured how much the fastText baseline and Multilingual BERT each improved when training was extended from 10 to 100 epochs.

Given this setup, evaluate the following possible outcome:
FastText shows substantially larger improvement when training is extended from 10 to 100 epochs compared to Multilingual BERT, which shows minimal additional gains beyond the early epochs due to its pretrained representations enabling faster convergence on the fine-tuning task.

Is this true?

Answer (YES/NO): NO